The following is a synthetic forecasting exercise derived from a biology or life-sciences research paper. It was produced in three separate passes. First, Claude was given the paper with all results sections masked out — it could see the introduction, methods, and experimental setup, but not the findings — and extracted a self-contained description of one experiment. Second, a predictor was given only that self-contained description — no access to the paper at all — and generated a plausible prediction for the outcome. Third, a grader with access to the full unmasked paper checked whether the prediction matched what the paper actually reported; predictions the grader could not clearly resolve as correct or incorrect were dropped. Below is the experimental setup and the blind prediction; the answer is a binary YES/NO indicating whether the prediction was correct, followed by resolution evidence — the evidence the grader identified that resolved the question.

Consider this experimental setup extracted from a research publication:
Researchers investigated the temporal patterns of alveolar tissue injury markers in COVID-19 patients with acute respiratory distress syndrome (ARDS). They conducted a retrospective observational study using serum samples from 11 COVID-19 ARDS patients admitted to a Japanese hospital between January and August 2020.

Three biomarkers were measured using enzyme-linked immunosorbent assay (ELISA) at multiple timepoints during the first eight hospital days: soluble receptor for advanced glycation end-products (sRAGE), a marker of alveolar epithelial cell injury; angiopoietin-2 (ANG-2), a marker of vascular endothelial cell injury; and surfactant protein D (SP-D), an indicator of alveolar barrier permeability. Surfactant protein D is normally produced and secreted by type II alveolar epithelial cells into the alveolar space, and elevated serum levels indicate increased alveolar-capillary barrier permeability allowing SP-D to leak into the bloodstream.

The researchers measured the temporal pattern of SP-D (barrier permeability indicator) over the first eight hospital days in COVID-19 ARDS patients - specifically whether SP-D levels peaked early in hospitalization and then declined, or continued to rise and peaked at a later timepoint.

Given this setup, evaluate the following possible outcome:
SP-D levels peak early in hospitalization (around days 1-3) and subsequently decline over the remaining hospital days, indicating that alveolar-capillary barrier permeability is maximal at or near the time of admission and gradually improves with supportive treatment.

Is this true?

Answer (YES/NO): NO